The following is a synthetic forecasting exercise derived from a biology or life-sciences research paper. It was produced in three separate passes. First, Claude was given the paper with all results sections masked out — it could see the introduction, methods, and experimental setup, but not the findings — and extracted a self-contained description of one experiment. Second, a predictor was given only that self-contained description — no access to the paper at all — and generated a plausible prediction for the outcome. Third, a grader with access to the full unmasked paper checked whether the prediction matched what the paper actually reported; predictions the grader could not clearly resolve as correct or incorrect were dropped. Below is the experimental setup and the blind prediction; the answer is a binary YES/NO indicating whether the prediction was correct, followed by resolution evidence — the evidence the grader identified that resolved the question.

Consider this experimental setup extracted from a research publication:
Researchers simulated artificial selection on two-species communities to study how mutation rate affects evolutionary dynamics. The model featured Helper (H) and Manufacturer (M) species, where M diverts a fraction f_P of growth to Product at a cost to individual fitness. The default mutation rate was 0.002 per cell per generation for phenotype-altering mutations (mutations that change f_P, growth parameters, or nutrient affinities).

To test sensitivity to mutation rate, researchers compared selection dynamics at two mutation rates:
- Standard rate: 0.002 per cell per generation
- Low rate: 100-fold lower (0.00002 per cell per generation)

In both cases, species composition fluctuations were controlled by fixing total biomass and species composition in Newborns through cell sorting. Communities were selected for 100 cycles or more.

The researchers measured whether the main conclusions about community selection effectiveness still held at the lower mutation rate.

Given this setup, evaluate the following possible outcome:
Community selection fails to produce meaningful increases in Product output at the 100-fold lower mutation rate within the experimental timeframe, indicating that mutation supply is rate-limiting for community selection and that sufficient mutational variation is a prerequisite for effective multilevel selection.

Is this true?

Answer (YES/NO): NO